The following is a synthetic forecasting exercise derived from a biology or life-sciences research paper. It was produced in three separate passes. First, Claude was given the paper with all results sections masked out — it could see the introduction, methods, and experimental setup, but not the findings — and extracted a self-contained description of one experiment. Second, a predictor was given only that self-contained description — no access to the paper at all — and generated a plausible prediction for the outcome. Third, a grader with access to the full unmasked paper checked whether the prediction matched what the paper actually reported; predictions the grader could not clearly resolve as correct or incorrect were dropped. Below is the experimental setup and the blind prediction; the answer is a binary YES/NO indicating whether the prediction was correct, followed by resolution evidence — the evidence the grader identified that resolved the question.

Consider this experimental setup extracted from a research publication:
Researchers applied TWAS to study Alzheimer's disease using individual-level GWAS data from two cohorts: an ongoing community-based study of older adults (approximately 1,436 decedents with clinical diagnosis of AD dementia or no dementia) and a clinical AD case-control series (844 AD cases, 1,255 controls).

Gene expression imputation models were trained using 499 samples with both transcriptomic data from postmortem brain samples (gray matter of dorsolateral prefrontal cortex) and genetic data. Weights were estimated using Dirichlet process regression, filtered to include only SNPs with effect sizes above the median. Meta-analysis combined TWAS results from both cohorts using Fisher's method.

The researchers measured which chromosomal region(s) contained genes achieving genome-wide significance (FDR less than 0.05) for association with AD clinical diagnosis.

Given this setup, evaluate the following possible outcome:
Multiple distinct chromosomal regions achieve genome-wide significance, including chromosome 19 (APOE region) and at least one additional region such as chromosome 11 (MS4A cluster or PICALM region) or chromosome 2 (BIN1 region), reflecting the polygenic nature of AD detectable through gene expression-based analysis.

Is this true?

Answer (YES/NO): NO